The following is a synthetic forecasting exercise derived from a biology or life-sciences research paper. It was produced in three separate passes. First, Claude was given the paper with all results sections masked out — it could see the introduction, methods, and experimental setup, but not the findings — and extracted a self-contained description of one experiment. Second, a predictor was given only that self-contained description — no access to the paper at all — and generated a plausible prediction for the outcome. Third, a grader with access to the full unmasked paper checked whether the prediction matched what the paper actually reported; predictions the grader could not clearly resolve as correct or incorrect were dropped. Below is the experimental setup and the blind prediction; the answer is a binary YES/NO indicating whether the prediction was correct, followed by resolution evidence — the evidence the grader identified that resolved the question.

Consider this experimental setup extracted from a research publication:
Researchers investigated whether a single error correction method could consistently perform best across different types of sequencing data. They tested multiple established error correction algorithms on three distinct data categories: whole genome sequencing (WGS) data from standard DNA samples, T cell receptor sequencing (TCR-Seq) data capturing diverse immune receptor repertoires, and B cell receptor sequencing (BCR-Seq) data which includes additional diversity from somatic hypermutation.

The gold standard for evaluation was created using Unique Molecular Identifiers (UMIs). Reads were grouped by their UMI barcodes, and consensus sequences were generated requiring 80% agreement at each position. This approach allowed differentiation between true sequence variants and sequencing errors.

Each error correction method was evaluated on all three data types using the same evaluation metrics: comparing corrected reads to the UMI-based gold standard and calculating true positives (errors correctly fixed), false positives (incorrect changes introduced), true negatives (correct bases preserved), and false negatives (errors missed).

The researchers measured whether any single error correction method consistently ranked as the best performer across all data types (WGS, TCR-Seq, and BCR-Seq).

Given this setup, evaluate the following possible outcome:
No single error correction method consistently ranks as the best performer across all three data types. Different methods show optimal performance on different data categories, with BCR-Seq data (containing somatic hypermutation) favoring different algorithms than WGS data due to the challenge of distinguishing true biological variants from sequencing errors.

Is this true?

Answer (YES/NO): YES